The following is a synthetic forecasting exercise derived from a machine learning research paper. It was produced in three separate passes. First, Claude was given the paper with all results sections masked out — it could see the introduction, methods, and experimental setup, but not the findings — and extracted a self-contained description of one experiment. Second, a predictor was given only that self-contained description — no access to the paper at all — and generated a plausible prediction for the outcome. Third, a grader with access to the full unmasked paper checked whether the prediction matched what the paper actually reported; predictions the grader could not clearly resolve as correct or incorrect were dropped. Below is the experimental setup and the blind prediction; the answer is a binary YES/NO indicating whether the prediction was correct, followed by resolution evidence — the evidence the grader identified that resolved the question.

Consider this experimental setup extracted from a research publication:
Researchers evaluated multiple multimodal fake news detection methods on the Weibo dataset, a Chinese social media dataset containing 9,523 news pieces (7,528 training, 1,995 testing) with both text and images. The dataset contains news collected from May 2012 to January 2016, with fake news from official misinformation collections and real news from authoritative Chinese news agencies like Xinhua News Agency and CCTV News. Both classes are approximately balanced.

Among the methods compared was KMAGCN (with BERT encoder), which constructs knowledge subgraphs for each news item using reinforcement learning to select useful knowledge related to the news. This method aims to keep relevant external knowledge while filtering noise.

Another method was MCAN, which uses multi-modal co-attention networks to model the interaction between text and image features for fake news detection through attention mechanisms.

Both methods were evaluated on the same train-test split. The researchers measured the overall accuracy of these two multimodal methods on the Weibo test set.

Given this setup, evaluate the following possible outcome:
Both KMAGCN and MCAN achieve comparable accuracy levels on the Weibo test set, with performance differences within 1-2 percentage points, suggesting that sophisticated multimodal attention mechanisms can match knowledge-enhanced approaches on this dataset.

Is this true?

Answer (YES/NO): NO